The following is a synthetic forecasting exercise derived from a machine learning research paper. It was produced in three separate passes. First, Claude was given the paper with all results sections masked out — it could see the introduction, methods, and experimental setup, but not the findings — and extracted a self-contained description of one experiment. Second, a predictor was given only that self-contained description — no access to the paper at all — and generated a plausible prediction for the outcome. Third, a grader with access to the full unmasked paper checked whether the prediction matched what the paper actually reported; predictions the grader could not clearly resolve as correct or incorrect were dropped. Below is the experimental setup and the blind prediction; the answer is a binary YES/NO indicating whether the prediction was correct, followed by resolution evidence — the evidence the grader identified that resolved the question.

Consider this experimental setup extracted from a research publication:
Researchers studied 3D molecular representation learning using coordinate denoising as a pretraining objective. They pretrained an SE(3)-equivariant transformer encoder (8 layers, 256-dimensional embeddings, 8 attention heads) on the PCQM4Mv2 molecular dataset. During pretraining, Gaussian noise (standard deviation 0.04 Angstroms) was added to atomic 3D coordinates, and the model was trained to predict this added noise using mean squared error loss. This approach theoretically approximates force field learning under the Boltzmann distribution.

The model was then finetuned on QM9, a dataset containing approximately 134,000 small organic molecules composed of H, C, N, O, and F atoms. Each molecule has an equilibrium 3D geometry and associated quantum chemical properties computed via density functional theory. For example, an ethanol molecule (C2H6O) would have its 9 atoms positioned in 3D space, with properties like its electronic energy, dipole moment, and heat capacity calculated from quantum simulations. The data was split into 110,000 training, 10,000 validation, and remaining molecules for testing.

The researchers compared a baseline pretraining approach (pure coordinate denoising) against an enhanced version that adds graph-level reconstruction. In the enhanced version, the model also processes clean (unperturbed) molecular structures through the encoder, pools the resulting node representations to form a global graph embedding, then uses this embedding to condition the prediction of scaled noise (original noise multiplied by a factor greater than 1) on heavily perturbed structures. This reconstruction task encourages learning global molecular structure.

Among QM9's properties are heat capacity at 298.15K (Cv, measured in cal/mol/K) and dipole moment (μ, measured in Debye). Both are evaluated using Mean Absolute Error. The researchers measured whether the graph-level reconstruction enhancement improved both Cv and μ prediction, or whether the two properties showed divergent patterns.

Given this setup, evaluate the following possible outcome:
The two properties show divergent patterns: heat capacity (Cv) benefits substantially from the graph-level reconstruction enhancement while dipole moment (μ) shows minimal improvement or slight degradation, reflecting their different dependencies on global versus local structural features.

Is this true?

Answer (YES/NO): NO